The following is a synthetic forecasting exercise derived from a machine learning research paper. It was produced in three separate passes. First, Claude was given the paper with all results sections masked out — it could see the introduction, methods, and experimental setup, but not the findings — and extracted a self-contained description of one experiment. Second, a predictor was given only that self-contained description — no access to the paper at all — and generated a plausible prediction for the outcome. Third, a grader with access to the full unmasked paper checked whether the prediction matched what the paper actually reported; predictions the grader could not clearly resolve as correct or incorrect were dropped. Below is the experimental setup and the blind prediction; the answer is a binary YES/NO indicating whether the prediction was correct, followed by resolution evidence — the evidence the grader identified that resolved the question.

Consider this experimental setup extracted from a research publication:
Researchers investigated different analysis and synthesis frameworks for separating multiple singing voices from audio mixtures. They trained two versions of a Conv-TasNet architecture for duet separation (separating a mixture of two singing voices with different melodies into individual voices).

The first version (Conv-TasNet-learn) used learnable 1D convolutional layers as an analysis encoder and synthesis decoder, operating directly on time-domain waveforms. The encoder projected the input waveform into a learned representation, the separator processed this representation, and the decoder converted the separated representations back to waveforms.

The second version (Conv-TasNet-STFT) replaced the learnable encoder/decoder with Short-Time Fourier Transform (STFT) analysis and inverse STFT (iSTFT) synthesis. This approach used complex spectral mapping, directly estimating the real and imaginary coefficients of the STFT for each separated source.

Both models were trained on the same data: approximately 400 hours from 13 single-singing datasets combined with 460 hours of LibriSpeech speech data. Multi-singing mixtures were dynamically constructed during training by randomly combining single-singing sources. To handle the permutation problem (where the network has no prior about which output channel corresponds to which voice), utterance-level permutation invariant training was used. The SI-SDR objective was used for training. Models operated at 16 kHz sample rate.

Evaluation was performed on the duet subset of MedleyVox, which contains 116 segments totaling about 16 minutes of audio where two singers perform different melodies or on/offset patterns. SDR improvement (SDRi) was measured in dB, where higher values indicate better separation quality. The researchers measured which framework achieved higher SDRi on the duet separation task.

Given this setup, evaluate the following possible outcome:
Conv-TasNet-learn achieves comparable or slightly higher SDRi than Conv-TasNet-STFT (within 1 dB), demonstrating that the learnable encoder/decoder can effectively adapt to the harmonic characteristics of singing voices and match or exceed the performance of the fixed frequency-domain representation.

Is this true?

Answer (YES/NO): NO